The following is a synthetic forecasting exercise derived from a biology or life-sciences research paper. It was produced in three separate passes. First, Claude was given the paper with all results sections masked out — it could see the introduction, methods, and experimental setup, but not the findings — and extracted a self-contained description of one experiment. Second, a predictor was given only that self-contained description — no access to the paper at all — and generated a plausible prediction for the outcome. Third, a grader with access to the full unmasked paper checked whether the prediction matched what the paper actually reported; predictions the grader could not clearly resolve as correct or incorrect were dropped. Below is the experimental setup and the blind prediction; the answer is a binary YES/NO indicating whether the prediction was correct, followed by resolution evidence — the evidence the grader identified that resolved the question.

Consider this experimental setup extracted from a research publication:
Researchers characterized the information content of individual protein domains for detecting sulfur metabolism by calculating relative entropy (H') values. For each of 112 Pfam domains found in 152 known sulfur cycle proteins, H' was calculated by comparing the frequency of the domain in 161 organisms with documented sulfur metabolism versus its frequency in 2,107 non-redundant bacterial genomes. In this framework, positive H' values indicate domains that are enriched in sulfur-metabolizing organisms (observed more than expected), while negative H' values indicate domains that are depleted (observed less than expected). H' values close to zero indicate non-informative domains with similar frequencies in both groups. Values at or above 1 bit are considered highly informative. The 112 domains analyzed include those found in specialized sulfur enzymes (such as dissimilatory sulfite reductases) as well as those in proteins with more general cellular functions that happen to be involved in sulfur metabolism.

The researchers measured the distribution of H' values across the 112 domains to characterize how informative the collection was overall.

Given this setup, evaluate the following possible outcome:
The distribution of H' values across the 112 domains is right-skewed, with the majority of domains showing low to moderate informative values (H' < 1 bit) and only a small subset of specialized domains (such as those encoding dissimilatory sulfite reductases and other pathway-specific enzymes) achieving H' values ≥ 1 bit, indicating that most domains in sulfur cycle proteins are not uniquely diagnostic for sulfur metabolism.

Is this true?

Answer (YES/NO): NO